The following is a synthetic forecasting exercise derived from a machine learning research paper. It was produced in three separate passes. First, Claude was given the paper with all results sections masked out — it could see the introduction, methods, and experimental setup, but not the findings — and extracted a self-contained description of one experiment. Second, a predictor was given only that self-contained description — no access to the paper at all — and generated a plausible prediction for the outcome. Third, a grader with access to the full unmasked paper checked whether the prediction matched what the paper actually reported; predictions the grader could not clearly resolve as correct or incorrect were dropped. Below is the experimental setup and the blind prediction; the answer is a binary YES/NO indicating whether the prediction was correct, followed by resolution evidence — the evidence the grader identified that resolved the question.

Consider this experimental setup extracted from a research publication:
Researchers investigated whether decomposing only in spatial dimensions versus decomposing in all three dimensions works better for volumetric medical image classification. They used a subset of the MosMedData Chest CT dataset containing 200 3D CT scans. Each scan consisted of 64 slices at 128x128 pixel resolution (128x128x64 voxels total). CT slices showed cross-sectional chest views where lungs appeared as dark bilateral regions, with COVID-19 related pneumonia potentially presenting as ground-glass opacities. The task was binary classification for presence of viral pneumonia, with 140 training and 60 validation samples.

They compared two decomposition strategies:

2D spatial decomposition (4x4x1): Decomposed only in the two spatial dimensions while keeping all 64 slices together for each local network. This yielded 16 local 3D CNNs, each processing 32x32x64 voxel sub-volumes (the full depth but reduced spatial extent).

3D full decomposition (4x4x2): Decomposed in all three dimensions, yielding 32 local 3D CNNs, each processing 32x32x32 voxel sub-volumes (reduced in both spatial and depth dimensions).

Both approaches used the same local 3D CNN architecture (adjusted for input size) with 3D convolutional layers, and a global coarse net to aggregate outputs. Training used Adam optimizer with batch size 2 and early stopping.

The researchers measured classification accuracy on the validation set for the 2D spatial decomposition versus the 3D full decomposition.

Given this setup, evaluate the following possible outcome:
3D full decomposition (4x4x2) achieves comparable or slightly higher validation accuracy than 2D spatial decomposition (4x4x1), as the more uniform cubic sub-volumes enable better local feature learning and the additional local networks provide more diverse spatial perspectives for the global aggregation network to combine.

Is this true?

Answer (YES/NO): YES